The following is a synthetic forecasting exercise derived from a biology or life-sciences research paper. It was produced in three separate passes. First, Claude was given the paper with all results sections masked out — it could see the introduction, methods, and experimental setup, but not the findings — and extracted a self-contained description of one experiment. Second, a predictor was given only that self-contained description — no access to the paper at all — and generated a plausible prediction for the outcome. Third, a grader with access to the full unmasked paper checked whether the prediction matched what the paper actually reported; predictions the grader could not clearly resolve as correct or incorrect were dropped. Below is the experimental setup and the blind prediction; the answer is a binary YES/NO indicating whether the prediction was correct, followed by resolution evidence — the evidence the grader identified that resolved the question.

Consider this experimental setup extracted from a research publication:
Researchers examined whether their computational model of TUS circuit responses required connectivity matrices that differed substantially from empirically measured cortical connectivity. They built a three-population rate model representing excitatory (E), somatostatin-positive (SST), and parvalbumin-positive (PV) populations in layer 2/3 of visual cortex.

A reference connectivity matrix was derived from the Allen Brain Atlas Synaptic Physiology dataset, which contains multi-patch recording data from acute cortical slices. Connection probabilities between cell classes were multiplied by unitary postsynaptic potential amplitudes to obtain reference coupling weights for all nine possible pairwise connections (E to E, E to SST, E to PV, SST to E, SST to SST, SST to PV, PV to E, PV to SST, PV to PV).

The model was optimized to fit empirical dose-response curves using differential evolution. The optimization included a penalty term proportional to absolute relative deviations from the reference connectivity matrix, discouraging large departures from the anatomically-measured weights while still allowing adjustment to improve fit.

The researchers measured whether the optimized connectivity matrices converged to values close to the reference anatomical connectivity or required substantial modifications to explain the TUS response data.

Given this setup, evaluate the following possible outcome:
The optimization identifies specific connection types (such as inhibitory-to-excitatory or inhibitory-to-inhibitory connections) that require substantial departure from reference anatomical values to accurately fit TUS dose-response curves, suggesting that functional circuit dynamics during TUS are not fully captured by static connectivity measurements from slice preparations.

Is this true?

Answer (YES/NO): NO